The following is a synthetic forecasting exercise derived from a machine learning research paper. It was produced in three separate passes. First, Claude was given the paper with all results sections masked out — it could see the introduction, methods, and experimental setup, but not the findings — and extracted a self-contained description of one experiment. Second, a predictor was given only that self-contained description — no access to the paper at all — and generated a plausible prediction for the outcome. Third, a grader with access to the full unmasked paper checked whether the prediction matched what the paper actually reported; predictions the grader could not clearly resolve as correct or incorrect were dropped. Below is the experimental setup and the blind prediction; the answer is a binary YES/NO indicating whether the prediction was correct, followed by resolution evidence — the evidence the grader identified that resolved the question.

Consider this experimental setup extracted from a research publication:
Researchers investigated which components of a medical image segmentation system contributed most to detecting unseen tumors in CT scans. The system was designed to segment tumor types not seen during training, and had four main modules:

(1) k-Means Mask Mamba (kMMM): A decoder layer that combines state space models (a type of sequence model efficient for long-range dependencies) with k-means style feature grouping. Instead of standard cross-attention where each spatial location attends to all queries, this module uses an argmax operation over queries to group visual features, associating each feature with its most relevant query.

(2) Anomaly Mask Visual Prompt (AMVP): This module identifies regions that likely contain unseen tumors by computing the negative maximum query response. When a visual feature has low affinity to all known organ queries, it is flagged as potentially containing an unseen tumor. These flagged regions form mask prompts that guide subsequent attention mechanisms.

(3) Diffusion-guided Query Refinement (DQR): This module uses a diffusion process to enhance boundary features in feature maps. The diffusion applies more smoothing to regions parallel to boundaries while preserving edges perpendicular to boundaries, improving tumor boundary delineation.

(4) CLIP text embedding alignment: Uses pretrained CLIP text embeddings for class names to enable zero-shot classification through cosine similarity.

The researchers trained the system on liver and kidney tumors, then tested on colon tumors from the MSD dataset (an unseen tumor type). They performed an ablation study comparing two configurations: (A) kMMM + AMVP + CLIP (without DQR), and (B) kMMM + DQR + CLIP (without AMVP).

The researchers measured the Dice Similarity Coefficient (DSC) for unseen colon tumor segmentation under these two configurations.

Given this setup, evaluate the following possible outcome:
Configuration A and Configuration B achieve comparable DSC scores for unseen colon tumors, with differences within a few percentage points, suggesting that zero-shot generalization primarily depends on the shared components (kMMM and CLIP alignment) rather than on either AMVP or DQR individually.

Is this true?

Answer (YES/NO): NO